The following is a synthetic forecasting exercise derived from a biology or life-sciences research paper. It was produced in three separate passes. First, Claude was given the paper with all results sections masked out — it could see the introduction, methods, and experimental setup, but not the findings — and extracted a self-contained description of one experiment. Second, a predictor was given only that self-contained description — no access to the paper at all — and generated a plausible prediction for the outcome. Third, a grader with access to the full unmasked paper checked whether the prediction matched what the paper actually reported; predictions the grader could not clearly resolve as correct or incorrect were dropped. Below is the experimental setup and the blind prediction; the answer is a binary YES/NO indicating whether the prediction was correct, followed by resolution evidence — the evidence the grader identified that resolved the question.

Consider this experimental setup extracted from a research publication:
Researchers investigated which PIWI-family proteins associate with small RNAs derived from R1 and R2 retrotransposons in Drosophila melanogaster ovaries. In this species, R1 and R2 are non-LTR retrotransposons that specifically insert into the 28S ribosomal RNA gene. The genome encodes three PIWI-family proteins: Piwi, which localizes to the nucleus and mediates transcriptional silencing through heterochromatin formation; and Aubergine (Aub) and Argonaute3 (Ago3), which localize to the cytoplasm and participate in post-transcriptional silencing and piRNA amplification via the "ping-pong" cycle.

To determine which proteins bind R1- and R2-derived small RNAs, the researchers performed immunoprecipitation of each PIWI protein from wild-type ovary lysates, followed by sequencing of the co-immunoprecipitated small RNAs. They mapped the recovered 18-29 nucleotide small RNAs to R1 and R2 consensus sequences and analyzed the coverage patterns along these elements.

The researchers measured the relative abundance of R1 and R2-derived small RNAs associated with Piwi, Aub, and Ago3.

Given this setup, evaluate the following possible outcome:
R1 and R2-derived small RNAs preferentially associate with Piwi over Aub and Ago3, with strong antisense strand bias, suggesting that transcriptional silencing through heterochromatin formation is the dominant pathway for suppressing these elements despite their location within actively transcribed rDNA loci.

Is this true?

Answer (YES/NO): NO